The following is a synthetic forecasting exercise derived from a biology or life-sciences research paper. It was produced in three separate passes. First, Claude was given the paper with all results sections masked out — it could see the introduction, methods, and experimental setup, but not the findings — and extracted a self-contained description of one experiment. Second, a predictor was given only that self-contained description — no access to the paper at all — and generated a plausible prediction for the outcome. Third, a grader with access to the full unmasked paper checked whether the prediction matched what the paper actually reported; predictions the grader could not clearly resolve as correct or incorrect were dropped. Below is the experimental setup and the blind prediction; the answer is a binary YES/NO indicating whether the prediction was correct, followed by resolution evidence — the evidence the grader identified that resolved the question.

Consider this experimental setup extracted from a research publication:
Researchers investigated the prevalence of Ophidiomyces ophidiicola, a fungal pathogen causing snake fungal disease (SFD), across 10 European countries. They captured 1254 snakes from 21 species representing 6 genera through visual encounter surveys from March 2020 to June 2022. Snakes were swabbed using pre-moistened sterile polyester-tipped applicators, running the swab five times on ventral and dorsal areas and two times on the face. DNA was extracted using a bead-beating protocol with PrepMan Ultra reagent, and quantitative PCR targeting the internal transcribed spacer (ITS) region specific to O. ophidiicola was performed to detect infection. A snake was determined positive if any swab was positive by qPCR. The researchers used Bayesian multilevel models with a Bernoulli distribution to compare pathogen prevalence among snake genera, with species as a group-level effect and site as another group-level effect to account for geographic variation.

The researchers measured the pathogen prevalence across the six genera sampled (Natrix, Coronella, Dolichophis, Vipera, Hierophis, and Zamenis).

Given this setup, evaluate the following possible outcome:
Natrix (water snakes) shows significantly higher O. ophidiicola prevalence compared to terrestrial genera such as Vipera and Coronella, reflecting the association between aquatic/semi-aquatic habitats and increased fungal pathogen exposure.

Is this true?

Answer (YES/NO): YES